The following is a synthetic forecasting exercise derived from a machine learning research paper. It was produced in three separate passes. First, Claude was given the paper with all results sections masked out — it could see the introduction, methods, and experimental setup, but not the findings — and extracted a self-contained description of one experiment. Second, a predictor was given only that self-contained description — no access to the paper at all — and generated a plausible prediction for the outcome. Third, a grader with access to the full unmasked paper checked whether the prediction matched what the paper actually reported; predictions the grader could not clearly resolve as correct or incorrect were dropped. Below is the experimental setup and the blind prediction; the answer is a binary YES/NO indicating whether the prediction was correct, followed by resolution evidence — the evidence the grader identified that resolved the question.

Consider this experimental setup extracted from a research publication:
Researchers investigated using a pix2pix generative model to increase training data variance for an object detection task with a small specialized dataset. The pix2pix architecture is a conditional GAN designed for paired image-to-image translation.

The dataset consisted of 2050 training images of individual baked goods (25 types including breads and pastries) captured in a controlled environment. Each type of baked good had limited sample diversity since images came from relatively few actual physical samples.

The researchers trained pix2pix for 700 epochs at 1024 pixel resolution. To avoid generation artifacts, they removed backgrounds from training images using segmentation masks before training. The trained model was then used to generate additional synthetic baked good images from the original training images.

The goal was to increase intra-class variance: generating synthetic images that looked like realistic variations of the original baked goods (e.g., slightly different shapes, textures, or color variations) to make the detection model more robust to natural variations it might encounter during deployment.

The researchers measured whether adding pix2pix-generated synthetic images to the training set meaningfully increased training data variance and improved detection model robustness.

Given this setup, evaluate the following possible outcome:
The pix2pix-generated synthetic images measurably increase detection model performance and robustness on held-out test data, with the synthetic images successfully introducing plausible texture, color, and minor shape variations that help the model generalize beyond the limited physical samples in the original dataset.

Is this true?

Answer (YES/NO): NO